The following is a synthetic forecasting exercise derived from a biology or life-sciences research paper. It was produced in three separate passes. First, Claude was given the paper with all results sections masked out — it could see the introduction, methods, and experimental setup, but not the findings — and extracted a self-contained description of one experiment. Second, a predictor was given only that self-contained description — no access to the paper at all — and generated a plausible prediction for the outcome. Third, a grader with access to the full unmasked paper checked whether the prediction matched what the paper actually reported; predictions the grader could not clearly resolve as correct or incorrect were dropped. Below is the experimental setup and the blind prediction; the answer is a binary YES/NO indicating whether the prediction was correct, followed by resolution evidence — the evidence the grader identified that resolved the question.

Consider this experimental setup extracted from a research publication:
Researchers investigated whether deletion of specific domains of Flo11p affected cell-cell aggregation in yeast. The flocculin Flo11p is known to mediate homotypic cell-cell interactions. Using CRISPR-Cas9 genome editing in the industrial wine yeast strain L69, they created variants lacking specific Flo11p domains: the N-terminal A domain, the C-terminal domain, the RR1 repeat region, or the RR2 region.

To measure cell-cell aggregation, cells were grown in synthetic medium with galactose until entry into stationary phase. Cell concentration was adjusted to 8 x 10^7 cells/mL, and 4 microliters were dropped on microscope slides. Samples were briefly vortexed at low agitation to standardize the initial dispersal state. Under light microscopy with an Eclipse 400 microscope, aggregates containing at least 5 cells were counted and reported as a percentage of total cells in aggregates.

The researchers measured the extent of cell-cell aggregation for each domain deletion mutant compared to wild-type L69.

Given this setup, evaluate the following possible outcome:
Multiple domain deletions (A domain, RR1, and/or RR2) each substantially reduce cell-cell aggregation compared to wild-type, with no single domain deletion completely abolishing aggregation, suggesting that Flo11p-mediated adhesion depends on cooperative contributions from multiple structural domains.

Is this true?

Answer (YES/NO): YES